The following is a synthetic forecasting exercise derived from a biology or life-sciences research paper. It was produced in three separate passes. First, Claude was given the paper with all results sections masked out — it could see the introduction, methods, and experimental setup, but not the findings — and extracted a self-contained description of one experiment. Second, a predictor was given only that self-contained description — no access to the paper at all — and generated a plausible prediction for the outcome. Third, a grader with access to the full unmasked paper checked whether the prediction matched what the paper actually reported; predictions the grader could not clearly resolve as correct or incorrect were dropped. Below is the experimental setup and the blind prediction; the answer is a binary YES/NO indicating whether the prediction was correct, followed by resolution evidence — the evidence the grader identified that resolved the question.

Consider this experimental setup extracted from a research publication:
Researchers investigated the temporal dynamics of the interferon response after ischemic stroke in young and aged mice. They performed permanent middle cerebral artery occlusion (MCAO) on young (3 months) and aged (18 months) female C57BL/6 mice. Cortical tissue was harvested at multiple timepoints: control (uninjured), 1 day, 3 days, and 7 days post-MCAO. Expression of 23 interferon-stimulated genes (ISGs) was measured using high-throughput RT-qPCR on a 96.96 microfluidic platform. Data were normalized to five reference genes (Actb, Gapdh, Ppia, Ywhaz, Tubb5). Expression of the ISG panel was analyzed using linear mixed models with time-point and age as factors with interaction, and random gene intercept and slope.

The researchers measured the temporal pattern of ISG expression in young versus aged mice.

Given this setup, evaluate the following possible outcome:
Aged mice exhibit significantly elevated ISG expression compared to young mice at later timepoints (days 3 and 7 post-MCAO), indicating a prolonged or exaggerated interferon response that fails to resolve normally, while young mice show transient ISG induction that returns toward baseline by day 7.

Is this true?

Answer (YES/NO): NO